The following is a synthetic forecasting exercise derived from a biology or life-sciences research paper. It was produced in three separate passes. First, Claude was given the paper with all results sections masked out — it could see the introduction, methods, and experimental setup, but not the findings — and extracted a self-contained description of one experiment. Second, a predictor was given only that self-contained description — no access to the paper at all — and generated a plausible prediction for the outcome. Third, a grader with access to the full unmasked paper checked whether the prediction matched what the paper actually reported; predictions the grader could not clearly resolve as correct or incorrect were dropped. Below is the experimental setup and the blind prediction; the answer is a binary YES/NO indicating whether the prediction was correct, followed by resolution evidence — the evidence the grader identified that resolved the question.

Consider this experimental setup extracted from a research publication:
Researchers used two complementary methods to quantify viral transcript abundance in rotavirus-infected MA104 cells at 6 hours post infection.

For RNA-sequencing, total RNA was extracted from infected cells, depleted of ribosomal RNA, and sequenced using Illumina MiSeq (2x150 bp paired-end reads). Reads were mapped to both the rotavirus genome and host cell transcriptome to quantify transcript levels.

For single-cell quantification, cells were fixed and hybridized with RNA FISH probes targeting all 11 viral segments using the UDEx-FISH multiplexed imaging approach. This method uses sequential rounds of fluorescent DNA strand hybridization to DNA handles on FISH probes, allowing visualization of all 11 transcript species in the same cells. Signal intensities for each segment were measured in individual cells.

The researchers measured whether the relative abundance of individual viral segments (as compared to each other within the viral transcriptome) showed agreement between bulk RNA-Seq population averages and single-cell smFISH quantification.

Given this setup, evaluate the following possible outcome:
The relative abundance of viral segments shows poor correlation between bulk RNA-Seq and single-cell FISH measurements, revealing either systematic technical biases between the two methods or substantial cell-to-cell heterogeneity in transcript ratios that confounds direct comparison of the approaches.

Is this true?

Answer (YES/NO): NO